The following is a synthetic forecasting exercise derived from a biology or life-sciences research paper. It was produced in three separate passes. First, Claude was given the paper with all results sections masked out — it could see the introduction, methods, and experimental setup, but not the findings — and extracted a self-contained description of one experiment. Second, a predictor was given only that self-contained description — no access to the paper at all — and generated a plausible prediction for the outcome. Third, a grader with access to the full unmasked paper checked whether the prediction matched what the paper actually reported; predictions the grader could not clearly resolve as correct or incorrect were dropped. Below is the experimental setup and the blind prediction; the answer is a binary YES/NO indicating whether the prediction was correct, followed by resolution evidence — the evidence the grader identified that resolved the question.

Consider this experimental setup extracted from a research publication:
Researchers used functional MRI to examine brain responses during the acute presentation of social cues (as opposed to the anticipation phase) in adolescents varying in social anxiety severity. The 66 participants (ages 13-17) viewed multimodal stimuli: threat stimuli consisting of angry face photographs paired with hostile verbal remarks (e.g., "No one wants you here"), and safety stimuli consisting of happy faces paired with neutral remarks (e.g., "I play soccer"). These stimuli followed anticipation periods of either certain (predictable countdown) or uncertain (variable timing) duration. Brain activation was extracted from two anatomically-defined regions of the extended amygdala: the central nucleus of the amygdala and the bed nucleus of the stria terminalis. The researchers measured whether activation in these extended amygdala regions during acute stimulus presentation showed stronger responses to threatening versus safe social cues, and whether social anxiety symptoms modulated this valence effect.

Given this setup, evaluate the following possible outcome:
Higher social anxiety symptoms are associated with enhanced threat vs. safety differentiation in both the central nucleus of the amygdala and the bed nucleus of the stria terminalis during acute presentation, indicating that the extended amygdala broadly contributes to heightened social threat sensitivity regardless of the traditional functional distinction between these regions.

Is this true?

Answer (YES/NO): NO